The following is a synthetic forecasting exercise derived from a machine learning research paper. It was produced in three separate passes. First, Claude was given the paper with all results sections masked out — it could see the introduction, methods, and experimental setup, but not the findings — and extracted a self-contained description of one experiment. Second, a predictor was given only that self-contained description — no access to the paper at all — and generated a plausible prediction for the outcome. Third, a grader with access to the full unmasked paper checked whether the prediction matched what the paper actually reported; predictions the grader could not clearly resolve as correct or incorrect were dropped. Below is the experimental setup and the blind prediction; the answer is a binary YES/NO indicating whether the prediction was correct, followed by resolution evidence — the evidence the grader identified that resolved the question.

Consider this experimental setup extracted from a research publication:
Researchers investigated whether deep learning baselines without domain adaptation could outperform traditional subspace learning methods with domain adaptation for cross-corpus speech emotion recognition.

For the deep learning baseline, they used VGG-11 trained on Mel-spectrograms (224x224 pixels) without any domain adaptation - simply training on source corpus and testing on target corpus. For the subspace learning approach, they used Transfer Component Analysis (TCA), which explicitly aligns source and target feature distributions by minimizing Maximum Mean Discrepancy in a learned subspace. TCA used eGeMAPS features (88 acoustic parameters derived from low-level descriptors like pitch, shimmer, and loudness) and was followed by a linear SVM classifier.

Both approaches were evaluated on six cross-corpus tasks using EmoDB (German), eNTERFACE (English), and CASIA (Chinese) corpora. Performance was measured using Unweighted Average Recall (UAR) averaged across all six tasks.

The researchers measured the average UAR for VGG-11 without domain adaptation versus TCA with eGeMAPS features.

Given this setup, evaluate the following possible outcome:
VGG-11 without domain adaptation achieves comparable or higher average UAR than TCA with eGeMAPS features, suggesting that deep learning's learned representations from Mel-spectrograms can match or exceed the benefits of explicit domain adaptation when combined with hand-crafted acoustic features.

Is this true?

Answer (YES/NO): NO